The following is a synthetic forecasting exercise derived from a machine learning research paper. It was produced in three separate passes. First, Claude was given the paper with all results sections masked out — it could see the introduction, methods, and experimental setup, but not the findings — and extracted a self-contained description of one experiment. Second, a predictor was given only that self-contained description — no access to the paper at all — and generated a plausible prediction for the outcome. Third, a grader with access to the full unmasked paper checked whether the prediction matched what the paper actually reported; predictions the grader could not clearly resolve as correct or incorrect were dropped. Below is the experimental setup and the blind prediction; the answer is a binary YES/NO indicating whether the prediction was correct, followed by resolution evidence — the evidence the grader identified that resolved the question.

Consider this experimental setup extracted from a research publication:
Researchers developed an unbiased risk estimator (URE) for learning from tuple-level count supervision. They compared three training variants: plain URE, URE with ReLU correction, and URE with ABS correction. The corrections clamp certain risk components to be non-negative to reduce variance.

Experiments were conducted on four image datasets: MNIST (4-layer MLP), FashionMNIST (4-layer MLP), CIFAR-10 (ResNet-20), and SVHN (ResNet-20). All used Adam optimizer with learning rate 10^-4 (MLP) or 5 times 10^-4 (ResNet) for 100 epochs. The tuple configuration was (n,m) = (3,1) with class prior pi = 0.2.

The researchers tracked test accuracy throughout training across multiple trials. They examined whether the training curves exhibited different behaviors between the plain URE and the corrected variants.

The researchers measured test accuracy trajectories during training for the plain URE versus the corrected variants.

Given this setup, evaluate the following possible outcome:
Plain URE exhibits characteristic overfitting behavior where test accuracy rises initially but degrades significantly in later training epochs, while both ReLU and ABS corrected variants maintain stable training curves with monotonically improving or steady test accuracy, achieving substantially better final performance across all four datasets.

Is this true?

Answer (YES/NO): NO